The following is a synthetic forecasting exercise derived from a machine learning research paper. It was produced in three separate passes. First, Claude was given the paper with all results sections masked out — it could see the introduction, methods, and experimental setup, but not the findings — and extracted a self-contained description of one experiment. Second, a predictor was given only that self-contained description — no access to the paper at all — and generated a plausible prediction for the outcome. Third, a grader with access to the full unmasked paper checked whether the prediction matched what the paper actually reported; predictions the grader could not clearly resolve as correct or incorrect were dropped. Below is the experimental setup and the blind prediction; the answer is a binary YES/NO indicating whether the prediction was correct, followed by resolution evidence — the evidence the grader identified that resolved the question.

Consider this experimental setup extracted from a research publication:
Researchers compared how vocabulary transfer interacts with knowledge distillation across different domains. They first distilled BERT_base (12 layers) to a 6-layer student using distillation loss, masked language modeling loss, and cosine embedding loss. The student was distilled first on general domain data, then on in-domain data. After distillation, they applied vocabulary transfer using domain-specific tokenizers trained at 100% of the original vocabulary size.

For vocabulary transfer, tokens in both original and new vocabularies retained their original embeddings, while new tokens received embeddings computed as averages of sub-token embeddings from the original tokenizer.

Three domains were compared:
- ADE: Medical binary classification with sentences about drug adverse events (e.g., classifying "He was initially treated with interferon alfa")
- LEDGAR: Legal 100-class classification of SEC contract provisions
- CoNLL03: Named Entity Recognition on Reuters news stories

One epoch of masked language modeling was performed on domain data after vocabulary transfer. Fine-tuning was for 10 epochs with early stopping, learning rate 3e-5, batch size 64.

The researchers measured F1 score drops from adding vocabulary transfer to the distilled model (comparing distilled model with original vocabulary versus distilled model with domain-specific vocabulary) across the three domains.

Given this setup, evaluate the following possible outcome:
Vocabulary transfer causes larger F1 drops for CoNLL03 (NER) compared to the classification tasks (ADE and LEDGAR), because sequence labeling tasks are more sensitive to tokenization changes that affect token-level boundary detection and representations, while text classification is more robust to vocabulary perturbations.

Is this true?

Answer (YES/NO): NO